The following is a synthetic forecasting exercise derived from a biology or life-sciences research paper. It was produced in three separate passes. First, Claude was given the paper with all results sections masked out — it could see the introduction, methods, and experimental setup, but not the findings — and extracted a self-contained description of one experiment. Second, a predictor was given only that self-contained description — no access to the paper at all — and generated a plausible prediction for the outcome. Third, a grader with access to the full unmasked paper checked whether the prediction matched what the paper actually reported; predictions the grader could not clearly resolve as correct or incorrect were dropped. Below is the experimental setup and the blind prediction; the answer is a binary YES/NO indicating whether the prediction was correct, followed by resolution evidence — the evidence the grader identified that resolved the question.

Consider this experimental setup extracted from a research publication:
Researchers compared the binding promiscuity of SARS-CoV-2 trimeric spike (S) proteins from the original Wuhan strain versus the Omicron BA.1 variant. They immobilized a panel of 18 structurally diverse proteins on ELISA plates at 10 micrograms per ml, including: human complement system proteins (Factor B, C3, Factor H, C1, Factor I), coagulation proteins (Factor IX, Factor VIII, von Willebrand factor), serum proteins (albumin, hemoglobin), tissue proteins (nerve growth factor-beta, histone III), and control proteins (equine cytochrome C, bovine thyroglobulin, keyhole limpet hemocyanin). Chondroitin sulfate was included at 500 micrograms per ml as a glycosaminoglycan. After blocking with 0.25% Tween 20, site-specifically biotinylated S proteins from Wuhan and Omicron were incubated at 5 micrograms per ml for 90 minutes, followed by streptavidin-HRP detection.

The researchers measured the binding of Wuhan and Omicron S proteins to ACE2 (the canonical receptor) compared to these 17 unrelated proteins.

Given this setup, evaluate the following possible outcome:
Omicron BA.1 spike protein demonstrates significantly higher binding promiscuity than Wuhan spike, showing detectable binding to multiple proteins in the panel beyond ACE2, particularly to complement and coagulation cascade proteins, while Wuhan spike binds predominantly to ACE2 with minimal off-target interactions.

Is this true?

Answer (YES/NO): NO